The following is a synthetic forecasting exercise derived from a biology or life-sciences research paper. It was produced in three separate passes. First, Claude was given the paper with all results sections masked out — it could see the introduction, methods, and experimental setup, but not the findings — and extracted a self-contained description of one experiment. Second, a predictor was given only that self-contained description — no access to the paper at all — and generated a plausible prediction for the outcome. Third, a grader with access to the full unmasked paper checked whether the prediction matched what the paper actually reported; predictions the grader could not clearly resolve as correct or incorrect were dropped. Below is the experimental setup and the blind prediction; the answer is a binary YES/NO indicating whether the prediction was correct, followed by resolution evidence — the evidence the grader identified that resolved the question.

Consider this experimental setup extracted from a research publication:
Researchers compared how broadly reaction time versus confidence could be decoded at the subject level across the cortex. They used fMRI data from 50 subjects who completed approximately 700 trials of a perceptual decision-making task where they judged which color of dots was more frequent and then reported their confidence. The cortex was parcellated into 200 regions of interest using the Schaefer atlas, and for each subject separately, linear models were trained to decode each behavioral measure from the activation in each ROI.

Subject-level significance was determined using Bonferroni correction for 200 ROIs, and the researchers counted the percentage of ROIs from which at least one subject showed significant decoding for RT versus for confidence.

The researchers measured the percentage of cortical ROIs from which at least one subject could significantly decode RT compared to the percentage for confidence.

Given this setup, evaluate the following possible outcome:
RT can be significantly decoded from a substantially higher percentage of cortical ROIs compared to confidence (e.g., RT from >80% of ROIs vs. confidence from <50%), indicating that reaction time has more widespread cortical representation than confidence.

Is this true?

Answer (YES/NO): NO